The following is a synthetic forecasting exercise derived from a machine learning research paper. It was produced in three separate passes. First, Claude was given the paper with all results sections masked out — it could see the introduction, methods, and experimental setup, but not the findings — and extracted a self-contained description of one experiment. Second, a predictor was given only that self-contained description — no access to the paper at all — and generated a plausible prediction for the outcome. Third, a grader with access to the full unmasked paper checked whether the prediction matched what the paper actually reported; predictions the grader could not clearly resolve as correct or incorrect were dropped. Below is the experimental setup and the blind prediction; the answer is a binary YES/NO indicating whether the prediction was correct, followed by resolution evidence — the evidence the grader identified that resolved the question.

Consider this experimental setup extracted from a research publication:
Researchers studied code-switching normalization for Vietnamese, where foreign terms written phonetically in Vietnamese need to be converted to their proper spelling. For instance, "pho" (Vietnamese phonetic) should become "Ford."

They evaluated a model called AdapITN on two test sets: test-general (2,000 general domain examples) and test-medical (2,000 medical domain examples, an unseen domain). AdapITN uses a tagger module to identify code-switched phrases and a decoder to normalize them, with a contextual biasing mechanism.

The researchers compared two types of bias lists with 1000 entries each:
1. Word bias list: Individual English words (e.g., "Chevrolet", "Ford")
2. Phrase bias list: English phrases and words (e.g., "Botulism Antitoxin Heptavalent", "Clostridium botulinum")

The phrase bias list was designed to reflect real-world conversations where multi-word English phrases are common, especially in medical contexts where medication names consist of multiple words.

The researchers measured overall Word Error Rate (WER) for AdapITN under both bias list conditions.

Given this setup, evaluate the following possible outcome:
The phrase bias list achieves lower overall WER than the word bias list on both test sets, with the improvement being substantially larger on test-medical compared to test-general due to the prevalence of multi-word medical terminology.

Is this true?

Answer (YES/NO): NO